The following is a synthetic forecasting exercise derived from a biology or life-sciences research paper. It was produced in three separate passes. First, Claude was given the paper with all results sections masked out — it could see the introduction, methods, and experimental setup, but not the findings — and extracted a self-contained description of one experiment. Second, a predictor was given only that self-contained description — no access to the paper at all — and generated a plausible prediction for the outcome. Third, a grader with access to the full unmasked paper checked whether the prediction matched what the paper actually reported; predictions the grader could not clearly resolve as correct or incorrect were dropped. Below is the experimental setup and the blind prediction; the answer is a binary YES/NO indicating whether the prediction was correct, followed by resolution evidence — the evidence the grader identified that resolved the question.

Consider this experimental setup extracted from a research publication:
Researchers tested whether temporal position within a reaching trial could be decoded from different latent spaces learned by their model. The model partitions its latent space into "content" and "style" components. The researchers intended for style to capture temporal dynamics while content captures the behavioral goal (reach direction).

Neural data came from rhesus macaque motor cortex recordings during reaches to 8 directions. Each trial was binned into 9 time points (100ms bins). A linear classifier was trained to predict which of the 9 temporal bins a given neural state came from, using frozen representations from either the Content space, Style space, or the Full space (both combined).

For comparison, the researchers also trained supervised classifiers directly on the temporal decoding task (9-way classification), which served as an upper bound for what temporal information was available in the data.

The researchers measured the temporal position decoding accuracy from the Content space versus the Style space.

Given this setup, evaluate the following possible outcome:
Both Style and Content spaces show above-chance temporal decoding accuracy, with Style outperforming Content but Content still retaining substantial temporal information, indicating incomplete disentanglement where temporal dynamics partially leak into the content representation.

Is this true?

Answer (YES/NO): NO